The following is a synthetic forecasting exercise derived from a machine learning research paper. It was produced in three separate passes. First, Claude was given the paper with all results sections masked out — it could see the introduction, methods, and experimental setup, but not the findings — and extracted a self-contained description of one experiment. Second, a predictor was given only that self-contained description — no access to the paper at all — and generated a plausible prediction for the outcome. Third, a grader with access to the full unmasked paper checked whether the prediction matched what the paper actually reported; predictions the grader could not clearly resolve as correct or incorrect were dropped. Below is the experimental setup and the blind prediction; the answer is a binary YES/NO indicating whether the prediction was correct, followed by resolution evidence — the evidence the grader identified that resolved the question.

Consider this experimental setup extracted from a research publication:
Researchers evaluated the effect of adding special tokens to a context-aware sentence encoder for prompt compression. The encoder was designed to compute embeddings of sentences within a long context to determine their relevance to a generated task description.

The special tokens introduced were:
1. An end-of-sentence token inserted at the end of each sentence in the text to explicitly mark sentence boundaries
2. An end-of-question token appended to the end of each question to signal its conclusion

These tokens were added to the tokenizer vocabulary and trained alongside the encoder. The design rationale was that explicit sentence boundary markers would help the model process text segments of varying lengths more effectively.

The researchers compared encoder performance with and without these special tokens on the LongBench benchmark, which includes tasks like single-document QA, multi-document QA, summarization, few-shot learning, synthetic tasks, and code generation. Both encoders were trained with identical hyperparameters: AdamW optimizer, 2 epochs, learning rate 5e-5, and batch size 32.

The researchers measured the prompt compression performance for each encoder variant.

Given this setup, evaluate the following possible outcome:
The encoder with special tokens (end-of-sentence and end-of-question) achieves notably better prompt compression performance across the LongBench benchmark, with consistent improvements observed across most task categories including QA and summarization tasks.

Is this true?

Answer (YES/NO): NO